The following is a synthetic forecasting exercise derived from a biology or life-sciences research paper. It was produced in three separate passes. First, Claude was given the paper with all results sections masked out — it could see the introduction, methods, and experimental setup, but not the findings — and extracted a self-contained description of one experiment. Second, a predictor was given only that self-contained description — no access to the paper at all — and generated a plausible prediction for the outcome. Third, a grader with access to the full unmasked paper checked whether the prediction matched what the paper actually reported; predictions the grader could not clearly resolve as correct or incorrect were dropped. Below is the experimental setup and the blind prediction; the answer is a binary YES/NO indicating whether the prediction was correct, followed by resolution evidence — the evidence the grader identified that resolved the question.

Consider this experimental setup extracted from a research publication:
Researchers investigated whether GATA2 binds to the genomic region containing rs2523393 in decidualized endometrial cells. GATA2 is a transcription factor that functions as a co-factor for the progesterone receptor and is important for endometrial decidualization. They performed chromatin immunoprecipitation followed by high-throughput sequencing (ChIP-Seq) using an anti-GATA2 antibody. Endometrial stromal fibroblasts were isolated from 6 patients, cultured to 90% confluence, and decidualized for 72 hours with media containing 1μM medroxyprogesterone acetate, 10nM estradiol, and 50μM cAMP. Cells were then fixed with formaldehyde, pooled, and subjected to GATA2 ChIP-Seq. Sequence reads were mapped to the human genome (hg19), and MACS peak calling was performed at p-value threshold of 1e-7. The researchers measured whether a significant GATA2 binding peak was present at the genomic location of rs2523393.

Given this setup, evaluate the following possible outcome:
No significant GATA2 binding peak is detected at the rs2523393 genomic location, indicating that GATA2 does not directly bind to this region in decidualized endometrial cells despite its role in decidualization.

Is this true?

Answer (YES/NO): NO